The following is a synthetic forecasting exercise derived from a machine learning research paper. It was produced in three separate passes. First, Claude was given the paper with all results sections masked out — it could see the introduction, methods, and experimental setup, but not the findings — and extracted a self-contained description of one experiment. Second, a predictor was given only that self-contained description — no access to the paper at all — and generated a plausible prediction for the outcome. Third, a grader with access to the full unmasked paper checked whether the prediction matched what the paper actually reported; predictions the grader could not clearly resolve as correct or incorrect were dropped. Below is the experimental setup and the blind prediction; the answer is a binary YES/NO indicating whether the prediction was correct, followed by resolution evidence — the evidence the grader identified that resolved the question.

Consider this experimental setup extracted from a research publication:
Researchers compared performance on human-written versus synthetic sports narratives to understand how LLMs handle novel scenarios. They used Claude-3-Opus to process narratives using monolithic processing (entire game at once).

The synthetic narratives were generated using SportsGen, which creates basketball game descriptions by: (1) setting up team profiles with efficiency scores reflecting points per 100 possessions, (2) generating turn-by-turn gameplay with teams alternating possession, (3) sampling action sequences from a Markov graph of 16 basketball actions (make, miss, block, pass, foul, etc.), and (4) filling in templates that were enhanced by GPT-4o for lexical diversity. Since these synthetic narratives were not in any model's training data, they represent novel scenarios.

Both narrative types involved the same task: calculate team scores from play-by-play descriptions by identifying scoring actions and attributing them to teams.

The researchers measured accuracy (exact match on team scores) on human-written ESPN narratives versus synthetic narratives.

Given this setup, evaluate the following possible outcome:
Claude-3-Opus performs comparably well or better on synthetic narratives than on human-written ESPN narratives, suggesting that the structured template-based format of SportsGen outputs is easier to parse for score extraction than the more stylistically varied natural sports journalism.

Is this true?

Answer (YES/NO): NO